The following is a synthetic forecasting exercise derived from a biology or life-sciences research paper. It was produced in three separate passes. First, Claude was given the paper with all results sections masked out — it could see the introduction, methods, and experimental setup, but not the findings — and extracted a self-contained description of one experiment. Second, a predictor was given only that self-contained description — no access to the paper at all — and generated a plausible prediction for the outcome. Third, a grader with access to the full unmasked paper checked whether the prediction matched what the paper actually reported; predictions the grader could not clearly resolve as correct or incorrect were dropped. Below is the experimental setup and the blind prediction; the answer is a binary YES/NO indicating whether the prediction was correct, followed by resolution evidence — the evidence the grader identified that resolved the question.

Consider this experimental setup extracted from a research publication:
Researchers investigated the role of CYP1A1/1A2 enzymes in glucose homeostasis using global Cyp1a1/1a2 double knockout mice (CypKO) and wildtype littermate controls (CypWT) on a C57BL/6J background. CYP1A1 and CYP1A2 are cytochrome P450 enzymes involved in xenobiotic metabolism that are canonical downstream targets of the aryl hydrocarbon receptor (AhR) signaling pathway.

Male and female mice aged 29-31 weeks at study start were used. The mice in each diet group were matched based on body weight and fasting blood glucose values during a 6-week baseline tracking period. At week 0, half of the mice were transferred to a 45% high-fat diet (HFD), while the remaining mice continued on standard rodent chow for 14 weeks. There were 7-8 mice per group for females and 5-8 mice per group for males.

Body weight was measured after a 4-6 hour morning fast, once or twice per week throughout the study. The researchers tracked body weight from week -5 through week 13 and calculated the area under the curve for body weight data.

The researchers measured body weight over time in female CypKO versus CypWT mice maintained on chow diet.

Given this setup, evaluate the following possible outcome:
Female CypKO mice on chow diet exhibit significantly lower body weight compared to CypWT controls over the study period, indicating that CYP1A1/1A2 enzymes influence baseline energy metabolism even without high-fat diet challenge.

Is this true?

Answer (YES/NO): YES